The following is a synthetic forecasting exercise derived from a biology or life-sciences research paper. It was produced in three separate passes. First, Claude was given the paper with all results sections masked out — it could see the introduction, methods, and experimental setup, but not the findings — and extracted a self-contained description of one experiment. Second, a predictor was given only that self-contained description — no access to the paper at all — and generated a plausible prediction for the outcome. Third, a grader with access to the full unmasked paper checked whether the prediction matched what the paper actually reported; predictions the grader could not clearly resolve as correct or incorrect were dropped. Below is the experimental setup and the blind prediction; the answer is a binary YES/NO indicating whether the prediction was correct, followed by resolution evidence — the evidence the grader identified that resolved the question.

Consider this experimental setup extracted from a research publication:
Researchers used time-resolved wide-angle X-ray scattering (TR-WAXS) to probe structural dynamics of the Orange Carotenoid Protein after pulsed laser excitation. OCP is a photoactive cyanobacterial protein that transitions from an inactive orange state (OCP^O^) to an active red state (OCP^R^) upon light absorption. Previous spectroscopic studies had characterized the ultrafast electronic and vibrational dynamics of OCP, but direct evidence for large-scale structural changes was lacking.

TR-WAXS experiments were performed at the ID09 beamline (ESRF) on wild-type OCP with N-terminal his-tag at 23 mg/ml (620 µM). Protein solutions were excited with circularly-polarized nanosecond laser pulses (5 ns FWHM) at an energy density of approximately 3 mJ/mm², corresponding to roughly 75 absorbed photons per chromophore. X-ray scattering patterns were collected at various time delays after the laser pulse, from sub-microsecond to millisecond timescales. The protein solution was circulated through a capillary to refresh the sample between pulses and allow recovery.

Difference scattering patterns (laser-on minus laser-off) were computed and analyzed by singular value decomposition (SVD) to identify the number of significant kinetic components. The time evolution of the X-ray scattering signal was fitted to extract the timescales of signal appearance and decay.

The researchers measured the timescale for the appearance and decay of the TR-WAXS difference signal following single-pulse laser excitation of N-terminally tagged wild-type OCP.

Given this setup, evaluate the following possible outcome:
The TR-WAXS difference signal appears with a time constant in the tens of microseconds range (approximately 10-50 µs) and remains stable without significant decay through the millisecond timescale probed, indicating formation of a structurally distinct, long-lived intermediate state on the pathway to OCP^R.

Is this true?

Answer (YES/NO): NO